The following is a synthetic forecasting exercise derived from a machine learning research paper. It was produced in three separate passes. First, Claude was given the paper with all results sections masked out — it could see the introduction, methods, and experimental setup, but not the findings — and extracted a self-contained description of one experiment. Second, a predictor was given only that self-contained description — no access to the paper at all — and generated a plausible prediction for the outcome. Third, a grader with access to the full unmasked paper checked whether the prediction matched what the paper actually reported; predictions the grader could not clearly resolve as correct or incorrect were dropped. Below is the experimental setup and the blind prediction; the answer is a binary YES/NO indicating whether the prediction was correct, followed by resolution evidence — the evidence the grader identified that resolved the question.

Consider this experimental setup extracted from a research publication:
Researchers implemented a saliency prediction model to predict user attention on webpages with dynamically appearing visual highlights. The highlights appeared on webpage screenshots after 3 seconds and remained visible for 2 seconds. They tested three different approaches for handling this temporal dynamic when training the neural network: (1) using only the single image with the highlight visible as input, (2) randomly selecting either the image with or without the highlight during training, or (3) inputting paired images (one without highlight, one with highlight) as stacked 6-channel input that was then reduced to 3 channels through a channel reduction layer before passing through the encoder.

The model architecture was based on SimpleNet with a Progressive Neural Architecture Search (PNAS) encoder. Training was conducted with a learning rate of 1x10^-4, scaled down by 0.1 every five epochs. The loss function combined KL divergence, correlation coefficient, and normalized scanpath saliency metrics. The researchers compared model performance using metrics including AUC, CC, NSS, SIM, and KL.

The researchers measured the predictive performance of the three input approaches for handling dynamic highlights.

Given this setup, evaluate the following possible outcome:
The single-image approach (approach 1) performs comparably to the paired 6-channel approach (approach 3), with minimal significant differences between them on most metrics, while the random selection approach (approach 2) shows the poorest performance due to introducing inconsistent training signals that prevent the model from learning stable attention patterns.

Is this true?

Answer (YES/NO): NO